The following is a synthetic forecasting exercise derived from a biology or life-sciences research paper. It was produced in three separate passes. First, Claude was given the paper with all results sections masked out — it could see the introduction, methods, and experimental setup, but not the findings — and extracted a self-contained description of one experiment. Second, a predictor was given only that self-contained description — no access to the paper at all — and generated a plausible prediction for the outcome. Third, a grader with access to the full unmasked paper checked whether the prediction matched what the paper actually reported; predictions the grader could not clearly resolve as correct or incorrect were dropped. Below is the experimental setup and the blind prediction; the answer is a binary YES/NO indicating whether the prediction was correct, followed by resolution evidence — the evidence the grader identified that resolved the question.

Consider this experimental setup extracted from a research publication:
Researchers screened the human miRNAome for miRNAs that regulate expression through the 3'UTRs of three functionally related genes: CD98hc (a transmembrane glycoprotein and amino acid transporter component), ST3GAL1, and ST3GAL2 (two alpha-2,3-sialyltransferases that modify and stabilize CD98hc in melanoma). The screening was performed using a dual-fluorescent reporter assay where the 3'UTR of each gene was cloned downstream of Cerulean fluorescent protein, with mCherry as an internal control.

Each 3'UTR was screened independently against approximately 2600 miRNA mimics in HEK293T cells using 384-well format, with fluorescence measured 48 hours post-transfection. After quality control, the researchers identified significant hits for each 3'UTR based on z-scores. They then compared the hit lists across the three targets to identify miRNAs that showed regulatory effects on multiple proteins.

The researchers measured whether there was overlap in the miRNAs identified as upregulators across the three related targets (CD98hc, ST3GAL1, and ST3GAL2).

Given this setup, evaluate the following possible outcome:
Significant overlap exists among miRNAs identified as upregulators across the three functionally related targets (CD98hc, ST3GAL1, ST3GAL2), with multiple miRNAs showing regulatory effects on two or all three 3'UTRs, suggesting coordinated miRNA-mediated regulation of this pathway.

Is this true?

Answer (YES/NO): YES